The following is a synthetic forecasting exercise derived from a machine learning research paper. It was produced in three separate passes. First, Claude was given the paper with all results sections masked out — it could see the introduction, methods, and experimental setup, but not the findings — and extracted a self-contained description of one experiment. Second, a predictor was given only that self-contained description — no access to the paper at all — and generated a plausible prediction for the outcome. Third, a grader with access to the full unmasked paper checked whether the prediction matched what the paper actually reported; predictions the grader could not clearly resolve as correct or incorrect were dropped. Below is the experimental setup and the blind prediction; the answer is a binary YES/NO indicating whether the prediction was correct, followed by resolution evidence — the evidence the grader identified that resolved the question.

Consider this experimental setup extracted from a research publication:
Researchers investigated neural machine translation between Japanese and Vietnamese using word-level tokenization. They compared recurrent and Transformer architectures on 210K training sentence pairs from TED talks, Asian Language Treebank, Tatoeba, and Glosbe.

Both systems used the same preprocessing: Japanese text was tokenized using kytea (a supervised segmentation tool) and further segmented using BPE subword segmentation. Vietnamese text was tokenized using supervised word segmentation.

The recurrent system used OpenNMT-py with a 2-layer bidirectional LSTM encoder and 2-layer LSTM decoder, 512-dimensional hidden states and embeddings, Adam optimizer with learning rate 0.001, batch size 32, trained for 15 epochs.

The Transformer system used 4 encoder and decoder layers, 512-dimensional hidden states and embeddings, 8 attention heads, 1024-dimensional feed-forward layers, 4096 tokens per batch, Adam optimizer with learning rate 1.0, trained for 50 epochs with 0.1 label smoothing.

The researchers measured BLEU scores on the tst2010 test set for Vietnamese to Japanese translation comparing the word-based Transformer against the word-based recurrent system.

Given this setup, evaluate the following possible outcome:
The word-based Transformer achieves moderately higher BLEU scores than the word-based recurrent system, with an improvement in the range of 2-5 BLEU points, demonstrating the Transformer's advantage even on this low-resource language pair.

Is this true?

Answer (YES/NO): NO